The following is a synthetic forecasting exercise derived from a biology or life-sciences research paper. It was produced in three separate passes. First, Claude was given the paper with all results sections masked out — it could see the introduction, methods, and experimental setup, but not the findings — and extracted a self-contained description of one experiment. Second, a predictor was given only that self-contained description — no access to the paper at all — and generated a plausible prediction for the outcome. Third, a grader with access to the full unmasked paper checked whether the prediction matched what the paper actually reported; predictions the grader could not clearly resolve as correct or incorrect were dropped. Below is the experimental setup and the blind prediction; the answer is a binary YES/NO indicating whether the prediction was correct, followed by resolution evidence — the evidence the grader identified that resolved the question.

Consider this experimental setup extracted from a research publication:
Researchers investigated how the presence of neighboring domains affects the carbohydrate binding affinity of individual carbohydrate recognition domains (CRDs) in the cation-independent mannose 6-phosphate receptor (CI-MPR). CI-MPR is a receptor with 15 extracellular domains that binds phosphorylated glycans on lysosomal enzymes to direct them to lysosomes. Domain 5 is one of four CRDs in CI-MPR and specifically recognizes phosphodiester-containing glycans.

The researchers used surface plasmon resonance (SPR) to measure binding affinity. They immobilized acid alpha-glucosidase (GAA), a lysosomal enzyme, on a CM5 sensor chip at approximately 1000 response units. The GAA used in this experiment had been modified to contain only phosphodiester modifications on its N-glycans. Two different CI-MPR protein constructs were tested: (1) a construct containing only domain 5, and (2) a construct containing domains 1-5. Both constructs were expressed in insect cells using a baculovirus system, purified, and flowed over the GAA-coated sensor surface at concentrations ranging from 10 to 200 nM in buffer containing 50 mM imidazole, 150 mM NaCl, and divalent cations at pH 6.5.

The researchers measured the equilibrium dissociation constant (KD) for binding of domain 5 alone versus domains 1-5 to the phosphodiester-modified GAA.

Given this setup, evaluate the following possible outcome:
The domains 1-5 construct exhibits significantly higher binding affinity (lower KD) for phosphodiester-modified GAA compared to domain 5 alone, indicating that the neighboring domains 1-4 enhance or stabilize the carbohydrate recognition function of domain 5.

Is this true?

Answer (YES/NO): YES